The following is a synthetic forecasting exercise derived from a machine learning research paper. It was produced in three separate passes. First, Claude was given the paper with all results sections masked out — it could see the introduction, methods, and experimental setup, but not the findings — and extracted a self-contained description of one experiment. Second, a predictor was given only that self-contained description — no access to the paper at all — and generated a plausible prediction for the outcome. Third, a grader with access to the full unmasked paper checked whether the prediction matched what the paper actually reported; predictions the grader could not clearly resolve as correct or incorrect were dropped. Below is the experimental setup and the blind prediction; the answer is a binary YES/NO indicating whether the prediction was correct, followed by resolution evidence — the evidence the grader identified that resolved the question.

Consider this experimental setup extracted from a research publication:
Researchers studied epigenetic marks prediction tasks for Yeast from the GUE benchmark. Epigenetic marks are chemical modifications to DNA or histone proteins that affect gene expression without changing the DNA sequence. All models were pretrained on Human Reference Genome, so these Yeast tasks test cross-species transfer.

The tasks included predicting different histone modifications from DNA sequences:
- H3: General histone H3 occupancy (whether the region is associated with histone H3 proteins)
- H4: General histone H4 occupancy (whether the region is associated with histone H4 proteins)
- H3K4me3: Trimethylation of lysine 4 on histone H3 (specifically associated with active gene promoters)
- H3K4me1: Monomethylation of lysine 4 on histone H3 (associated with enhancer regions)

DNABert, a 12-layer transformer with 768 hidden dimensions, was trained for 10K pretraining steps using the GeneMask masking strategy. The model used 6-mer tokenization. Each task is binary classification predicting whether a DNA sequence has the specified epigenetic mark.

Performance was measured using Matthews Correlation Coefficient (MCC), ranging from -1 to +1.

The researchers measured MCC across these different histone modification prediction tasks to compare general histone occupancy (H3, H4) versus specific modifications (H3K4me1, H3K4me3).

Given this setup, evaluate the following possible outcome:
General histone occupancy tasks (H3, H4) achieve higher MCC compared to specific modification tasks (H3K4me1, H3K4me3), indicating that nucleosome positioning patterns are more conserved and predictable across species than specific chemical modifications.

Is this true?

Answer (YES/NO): YES